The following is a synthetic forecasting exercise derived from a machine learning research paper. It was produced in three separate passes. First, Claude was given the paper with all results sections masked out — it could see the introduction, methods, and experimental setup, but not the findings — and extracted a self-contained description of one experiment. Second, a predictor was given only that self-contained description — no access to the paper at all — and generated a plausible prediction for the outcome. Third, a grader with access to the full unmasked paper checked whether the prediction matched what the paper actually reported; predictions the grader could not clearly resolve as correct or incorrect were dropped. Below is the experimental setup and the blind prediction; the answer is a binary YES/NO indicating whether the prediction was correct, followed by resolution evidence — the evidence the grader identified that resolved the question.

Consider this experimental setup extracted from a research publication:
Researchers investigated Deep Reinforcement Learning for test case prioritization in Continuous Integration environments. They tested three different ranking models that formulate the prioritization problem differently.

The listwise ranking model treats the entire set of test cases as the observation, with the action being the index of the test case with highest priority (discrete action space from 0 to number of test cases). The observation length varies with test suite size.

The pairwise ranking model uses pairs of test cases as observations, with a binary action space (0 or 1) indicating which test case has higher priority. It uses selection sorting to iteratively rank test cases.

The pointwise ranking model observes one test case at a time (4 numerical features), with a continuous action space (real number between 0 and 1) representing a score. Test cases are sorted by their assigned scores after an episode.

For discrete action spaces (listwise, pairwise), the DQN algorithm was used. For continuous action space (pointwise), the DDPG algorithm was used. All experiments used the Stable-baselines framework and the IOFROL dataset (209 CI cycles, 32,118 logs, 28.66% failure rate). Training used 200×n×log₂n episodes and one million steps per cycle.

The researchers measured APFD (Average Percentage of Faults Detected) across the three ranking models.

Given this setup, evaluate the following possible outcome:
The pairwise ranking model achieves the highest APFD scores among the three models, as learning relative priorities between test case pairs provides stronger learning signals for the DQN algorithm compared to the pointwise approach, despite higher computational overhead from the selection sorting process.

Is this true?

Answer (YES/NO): YES